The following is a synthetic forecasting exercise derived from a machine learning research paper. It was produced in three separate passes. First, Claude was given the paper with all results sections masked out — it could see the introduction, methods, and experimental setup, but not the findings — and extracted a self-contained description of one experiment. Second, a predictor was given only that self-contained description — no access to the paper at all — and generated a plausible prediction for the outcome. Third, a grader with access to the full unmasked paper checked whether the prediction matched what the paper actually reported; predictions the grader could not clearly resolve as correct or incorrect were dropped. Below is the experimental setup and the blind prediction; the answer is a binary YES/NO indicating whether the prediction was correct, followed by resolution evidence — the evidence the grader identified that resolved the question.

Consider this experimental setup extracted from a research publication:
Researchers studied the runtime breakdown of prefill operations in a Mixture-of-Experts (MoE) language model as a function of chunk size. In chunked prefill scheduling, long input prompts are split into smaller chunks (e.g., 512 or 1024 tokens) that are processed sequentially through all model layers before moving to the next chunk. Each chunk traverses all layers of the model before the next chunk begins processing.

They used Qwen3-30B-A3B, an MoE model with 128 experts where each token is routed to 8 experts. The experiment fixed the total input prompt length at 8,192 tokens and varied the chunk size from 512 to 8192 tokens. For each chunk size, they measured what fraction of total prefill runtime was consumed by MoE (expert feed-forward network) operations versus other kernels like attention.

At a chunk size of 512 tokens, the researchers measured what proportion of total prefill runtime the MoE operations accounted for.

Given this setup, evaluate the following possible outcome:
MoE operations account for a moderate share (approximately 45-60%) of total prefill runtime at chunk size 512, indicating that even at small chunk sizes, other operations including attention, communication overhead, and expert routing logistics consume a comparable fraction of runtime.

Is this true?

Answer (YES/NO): NO